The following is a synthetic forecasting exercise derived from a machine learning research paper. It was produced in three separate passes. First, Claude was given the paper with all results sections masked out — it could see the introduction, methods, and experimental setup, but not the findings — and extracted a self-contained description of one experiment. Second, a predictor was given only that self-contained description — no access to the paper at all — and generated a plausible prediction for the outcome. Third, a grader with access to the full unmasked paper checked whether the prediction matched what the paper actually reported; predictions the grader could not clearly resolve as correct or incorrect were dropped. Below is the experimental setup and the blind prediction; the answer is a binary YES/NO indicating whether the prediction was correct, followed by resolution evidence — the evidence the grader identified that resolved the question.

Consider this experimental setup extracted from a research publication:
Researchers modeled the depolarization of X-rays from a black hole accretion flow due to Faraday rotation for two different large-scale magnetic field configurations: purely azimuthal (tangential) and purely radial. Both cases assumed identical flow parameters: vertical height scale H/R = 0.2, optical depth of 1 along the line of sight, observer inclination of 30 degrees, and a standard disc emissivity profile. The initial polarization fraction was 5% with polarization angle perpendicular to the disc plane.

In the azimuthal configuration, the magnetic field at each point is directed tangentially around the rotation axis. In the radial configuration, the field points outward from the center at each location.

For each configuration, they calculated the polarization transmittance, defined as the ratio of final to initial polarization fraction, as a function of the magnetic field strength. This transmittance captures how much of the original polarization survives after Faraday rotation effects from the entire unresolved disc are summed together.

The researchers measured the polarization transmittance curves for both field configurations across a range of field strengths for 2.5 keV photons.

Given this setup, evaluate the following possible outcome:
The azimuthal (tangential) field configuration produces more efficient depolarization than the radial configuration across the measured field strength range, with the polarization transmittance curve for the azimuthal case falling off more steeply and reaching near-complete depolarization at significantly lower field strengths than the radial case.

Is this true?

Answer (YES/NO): NO